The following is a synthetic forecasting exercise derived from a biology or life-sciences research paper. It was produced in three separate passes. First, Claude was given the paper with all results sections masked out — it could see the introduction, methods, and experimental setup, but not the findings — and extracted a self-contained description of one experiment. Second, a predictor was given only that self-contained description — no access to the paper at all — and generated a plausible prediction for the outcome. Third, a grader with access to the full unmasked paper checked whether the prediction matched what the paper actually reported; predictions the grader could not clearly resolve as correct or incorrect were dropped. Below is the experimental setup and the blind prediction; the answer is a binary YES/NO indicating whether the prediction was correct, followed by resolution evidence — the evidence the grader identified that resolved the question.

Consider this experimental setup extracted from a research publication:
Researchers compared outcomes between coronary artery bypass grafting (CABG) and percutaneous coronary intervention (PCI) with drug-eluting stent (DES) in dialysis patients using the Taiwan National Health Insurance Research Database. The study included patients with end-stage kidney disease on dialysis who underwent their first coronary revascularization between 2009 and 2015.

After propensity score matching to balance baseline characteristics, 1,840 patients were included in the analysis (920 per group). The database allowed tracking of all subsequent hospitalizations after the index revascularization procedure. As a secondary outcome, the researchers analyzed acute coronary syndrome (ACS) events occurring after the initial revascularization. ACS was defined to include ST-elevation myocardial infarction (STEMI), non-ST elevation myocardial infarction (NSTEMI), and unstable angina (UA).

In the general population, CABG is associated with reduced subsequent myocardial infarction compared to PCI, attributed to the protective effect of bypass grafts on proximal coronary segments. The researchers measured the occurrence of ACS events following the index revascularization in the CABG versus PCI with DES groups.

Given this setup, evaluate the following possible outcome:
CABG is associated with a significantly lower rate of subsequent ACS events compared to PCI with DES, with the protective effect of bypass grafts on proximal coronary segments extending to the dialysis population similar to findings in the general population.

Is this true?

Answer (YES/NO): YES